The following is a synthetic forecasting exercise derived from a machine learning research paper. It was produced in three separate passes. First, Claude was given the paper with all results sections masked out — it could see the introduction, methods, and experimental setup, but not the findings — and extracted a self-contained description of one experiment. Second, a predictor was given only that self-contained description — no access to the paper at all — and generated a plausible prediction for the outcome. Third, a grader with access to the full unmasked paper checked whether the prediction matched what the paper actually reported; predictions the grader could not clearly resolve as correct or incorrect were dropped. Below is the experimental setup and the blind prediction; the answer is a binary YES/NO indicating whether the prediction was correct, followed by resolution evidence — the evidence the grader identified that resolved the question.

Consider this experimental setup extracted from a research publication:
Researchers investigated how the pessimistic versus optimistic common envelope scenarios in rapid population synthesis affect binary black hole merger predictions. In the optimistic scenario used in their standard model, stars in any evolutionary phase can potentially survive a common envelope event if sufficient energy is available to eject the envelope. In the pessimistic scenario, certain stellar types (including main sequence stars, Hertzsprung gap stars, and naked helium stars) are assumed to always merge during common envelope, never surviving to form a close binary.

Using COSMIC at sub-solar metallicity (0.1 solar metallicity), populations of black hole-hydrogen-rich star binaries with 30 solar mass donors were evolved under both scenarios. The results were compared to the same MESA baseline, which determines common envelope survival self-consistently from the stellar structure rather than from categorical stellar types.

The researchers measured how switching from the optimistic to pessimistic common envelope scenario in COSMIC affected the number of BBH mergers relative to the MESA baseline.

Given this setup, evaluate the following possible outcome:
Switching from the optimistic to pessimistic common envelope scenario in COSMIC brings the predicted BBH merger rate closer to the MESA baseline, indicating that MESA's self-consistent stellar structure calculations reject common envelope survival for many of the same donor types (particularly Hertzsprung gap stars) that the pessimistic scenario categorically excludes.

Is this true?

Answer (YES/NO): NO